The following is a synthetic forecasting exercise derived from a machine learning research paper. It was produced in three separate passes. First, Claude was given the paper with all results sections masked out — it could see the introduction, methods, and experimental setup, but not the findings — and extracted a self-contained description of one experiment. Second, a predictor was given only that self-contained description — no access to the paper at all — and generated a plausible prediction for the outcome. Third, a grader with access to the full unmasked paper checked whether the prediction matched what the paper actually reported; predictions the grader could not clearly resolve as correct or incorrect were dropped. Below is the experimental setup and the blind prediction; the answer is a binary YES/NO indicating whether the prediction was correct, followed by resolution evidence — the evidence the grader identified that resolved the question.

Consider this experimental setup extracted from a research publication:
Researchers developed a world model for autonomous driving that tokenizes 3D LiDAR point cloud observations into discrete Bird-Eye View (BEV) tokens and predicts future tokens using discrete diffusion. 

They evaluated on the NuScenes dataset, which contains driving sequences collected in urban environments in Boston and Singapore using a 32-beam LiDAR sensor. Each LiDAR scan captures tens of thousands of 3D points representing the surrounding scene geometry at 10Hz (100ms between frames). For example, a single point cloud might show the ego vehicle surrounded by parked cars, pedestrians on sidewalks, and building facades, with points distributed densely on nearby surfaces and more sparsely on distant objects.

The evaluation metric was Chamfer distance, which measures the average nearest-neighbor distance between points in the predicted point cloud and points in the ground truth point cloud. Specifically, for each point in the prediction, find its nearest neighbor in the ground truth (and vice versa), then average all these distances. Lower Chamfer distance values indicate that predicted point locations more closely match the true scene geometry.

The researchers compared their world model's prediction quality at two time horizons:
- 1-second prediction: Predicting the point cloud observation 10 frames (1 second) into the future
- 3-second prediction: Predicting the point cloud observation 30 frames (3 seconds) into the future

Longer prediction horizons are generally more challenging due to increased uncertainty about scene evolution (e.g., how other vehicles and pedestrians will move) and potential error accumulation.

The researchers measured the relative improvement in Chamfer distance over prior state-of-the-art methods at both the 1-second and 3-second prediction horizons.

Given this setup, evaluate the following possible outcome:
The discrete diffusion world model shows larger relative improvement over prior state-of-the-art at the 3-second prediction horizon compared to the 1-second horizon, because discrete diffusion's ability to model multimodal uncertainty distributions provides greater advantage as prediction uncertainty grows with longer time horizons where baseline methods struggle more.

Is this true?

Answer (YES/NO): NO